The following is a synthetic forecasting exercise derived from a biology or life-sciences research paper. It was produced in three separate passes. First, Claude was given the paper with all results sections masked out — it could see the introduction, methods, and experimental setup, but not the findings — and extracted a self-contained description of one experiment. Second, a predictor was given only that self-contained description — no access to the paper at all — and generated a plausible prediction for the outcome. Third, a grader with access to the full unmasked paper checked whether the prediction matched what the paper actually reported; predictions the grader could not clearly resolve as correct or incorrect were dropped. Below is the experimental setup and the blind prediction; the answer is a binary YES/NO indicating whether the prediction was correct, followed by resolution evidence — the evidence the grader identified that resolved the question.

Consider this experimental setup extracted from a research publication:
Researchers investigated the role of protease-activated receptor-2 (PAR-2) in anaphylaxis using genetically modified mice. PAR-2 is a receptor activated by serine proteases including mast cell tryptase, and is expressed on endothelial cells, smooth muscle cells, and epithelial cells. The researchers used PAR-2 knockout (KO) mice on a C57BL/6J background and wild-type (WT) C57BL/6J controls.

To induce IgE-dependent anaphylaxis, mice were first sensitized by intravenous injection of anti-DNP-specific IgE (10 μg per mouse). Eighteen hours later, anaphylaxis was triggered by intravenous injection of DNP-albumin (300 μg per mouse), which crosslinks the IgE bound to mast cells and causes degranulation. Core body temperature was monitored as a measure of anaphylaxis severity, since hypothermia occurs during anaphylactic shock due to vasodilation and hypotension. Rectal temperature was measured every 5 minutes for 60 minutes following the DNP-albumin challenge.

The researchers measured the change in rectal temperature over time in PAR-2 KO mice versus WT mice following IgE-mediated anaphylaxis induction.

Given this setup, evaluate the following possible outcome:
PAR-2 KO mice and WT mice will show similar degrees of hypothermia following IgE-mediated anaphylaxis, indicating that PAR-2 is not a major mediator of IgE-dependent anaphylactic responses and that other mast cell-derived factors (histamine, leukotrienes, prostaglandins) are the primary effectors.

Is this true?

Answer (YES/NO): NO